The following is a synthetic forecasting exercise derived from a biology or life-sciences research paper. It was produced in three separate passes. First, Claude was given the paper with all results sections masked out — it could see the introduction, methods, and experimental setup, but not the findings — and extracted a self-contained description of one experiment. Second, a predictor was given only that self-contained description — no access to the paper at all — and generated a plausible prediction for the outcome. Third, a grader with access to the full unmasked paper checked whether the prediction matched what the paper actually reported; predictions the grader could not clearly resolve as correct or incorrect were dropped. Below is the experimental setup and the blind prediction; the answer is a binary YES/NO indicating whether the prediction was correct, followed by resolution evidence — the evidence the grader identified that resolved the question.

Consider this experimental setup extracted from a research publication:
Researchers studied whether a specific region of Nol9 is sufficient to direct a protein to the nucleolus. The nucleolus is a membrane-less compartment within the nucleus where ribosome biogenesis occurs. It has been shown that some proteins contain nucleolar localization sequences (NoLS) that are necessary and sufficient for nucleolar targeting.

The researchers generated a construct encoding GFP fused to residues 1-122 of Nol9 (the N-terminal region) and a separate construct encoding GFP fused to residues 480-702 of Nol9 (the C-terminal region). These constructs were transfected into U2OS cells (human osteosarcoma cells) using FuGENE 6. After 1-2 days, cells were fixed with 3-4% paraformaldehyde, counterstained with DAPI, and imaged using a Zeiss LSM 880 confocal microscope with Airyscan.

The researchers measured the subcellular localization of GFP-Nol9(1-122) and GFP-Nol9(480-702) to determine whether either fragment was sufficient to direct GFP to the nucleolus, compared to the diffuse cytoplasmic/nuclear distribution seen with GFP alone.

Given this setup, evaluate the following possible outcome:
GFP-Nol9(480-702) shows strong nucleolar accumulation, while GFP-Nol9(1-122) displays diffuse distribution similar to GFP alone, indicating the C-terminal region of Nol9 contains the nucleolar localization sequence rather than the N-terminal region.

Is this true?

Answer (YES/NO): NO